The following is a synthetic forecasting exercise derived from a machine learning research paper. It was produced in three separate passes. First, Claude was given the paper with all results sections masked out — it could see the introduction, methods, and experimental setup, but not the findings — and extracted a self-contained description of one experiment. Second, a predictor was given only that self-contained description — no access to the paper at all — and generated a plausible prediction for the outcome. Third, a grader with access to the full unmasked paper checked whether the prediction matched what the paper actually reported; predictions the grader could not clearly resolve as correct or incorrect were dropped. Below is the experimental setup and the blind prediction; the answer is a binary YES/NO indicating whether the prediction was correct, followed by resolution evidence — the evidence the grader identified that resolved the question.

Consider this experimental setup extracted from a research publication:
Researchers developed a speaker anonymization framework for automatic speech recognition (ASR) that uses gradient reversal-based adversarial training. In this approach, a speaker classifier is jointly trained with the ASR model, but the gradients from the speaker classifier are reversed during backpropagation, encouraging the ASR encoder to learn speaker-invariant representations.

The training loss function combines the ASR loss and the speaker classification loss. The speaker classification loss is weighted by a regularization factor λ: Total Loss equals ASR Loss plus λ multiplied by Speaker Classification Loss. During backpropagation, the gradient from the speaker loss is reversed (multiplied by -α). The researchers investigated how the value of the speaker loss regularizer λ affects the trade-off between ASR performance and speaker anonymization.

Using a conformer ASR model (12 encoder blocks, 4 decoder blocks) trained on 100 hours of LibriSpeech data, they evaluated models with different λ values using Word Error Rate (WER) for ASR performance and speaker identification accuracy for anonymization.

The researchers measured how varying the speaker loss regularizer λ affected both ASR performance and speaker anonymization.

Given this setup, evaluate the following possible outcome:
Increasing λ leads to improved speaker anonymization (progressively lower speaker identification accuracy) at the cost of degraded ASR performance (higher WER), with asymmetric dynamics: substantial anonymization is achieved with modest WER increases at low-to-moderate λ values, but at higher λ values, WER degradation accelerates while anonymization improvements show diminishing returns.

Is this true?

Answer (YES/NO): NO